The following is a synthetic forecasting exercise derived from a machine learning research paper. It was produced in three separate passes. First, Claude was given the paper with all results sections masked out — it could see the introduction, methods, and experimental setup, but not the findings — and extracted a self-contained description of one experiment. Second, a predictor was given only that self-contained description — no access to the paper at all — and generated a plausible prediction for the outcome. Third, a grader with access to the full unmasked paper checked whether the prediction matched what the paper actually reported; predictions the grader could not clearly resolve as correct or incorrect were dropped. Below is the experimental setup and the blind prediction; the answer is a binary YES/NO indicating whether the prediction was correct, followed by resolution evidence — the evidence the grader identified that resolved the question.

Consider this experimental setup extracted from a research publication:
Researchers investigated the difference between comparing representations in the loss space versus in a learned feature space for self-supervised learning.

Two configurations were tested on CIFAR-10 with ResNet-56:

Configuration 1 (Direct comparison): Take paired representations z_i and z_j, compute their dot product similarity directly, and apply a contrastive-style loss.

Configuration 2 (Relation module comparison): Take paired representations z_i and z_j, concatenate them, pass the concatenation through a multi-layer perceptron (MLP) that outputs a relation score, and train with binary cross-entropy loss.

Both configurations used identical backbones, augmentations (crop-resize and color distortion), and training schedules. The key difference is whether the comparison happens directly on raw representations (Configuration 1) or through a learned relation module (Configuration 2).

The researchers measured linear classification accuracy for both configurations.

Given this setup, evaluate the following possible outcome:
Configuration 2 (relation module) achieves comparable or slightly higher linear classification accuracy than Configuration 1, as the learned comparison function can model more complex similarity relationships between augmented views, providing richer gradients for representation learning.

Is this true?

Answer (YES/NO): NO